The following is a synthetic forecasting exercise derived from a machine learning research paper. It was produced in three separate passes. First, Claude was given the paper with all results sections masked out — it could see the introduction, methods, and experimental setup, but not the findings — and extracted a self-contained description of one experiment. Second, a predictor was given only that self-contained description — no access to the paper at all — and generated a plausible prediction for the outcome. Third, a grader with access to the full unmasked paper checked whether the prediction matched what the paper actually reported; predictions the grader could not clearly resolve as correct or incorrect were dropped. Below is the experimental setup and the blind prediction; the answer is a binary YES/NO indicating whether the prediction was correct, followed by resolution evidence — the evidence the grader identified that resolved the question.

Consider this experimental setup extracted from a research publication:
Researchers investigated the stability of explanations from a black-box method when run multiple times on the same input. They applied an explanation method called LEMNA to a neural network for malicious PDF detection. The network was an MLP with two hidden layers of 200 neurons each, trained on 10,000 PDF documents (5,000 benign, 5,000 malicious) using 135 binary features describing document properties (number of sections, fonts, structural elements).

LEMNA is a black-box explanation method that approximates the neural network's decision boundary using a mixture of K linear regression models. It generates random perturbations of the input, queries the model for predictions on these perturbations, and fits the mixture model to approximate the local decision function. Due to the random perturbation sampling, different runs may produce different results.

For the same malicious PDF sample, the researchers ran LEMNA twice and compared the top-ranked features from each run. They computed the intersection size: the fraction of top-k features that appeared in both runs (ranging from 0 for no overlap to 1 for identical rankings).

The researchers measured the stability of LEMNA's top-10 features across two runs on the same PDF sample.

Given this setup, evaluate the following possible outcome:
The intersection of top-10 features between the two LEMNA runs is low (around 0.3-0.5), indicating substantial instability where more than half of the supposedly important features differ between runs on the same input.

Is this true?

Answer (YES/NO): YES